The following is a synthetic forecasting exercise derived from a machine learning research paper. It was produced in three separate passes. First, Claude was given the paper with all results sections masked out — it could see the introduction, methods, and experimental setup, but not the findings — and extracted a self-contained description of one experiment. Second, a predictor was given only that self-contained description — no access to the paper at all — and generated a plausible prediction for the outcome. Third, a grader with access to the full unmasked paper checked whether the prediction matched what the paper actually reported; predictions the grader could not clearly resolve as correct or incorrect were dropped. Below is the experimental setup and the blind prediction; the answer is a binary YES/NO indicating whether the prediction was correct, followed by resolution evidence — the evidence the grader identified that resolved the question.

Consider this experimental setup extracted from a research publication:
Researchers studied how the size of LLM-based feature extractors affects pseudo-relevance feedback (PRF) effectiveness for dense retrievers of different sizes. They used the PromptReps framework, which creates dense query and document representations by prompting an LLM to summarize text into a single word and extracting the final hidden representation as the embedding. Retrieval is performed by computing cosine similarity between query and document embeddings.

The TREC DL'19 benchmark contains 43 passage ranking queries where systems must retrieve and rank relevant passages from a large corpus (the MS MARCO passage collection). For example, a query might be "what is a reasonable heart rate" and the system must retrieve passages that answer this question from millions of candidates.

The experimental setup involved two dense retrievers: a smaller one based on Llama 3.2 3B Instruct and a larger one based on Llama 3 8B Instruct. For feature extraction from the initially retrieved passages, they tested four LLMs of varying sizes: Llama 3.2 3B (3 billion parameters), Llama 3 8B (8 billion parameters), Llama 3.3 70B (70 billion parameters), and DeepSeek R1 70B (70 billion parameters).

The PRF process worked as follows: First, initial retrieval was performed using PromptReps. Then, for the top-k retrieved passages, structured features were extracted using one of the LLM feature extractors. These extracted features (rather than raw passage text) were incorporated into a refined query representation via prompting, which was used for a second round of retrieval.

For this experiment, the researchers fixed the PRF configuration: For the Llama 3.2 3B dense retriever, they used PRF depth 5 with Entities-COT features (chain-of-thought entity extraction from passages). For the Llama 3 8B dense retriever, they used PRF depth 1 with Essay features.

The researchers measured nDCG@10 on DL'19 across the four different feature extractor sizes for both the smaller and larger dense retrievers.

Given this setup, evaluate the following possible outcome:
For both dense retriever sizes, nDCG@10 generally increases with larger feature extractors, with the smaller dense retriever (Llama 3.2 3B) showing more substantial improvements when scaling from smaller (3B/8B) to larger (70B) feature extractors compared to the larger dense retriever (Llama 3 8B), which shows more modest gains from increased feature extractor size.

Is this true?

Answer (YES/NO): NO